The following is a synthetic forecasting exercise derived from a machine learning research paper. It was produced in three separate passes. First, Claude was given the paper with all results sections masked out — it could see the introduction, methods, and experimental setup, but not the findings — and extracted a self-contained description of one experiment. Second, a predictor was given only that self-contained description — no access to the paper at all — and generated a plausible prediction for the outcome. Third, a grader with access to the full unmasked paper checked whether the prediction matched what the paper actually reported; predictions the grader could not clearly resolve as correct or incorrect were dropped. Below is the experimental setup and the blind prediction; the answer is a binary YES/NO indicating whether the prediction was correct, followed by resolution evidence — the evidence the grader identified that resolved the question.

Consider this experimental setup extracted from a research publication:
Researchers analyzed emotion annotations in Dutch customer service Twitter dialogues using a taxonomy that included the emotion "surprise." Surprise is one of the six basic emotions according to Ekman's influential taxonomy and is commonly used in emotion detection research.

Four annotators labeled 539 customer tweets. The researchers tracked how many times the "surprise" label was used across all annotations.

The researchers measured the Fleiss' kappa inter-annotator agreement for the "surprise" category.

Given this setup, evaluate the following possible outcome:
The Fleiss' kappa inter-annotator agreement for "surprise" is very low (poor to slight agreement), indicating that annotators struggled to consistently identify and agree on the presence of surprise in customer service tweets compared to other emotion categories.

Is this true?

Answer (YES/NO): NO